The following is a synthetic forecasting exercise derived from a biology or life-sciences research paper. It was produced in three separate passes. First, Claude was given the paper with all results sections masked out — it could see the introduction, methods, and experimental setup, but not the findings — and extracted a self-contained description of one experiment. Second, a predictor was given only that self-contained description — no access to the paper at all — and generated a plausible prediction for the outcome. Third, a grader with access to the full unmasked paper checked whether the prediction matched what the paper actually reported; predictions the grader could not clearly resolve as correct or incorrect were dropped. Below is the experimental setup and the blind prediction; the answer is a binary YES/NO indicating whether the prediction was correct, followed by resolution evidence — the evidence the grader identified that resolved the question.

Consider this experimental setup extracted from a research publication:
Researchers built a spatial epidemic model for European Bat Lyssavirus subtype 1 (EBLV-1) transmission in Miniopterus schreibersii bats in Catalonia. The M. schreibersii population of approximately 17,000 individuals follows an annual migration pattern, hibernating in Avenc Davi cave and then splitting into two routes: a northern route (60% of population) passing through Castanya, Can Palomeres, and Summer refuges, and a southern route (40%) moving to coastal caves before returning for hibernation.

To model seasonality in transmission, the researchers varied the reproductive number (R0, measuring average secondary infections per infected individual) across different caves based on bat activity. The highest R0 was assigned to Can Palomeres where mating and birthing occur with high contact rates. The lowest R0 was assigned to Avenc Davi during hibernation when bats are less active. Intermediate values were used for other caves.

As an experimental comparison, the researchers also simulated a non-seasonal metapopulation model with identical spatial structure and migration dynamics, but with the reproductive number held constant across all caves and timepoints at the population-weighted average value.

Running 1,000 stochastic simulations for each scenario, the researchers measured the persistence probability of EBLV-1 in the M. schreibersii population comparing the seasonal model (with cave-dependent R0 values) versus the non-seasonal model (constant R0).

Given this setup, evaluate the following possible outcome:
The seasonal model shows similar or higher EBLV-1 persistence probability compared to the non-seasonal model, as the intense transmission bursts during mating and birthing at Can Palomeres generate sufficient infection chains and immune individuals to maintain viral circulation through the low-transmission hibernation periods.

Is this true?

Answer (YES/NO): YES